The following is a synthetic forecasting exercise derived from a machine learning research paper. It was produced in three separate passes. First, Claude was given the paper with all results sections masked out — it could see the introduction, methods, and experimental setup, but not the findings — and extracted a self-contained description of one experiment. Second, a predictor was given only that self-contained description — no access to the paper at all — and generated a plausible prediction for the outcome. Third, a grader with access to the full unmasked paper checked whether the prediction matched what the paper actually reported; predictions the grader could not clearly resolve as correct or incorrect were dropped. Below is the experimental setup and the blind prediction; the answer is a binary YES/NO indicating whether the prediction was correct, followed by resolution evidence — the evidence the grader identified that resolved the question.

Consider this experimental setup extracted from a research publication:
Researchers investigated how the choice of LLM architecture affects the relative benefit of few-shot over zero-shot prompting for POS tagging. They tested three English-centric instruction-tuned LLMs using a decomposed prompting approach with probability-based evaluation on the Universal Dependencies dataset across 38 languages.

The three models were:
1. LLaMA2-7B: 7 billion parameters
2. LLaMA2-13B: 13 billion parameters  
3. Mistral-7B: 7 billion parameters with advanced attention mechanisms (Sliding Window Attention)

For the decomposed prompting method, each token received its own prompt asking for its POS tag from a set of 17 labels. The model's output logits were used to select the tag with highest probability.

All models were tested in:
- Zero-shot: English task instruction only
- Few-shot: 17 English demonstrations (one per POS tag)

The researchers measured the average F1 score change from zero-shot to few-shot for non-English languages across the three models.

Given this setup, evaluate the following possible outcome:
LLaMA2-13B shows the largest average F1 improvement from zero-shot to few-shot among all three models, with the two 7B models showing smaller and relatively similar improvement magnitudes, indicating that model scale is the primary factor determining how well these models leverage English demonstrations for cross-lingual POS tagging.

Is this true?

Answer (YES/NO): NO